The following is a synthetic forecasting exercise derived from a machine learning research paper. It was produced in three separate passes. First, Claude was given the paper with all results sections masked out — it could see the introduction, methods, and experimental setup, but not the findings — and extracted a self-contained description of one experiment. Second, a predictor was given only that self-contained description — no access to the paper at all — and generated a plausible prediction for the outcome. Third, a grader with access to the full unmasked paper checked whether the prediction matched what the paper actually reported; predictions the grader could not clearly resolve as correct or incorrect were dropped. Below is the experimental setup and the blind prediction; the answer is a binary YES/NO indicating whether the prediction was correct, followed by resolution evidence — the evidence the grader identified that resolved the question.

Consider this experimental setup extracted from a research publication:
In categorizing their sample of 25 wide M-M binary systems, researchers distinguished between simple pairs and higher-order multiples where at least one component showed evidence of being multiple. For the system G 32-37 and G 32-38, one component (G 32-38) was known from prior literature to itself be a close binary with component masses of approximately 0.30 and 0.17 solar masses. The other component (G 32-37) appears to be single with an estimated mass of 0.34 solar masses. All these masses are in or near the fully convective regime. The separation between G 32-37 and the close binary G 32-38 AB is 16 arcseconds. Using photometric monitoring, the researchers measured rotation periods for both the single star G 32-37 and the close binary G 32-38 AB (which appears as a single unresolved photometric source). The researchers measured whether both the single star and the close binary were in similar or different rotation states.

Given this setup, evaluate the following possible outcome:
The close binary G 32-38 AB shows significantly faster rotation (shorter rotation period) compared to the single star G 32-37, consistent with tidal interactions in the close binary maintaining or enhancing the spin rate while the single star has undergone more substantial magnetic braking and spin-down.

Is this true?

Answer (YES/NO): YES